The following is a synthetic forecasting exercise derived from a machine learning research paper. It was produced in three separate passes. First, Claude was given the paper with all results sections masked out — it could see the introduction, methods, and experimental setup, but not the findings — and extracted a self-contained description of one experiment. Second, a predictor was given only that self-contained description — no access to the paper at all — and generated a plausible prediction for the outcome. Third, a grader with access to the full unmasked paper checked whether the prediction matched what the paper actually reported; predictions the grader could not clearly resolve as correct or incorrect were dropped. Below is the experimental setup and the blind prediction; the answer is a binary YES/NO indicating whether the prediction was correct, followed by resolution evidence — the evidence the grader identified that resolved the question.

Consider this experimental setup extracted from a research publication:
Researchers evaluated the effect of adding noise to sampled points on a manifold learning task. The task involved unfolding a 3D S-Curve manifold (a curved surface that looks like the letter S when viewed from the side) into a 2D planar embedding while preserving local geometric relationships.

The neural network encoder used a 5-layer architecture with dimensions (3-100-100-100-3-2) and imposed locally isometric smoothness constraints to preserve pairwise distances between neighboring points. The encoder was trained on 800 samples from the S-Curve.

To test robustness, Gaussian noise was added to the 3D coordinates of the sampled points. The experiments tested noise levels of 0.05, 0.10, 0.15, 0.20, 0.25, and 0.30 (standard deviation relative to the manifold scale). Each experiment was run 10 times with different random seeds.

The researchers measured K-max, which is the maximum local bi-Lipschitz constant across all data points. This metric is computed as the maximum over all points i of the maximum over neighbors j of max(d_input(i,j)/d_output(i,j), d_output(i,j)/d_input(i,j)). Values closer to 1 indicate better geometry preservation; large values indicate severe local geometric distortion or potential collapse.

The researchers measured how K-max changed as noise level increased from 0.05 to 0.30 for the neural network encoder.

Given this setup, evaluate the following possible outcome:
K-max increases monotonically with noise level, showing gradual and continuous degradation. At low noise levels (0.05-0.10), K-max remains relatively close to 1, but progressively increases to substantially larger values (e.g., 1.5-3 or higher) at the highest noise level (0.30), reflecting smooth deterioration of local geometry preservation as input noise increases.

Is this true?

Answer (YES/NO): NO